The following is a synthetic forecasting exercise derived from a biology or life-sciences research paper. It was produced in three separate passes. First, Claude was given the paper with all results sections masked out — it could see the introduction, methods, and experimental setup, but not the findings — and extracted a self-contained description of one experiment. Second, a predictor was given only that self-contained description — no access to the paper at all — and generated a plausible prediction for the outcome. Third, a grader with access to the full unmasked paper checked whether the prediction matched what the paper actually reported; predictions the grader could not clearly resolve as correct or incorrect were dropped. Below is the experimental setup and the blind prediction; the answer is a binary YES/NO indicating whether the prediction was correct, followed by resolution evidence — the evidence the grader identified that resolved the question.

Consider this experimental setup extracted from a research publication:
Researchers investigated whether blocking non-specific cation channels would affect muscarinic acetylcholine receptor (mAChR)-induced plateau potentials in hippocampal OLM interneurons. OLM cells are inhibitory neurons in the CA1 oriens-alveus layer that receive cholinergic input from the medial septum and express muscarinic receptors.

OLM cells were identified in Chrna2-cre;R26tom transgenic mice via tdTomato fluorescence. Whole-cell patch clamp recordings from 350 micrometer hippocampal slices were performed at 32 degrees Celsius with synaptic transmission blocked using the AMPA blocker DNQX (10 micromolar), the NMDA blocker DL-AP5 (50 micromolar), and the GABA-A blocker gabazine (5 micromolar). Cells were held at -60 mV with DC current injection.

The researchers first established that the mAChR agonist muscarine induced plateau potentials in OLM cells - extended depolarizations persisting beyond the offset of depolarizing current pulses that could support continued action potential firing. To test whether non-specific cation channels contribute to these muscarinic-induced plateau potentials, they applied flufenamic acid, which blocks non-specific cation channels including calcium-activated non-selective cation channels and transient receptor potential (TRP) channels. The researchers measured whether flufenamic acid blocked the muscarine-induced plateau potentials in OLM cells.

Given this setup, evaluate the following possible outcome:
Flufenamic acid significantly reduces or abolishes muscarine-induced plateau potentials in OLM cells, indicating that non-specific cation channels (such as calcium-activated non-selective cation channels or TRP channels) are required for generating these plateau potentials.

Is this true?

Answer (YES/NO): YES